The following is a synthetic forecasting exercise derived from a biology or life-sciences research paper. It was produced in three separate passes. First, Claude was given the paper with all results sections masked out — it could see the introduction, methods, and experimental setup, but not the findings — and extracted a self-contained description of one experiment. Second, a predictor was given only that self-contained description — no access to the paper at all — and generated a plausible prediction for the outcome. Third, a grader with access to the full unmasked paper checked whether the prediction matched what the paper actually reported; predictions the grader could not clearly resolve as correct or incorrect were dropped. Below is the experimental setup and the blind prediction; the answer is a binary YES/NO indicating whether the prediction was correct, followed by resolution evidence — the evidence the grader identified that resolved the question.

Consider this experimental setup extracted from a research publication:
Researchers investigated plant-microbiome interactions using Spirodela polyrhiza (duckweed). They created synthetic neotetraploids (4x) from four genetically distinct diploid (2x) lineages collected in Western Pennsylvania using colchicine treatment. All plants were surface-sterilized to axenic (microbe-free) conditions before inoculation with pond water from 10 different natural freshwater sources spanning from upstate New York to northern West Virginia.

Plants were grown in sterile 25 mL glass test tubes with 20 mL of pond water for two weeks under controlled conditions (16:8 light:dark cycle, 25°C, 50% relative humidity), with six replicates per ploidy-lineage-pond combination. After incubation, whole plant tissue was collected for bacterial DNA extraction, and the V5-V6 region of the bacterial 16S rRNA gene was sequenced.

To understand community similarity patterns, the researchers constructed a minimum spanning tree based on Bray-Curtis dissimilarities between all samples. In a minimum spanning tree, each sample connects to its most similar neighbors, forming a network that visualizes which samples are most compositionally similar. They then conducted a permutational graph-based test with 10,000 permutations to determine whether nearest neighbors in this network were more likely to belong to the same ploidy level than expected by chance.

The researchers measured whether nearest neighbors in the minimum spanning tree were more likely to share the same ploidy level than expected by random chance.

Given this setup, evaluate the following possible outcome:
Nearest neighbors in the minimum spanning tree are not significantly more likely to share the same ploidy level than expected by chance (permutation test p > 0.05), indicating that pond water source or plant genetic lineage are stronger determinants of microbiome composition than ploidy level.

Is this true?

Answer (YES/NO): NO